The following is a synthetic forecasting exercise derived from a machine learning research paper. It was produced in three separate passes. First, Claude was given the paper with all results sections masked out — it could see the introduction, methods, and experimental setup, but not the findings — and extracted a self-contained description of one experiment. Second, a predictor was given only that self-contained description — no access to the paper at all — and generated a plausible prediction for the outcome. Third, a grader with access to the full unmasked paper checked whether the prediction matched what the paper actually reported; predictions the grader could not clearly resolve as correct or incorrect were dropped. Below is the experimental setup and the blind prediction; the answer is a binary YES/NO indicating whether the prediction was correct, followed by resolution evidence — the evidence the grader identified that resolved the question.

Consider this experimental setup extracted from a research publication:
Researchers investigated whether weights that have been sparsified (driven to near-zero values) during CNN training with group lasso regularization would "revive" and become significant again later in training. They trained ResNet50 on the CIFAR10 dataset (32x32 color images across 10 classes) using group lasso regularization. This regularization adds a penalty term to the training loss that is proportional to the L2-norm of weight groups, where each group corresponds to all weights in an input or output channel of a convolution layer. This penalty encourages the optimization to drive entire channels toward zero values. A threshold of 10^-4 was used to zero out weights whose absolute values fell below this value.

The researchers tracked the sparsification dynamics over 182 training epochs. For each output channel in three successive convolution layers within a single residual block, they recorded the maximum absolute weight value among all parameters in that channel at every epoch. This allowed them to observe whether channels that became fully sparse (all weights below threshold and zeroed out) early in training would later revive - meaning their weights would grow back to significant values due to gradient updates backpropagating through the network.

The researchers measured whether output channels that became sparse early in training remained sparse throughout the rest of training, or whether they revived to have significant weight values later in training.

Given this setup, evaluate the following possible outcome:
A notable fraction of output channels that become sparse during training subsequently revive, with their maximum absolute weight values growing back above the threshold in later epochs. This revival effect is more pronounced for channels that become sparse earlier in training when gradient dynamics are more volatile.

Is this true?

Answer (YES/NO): NO